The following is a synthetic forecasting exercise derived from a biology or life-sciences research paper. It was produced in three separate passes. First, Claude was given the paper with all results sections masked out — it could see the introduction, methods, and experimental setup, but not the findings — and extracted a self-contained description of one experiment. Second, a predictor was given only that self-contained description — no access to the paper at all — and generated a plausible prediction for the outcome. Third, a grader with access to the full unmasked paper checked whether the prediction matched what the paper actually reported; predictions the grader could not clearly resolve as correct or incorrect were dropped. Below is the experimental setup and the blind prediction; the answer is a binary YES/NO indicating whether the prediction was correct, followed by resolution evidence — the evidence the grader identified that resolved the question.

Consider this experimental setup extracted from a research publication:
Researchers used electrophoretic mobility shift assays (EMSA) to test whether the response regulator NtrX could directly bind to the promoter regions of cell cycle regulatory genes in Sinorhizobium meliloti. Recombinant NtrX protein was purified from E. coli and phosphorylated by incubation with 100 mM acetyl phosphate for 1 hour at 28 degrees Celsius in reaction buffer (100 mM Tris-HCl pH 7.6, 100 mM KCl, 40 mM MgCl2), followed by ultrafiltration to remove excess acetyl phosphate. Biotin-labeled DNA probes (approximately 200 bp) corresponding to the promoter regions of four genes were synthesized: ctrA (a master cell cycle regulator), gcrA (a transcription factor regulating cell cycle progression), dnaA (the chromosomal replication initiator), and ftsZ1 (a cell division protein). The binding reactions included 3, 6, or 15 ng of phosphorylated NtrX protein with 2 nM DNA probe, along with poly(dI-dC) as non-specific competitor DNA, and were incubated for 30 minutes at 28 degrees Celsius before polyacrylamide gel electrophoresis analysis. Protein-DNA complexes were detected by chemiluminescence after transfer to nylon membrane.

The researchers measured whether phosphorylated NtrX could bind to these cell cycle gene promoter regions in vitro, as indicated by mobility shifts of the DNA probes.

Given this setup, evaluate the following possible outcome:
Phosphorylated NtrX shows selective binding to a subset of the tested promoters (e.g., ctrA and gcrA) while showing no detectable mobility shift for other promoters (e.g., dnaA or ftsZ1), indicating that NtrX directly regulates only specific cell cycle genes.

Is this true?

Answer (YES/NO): NO